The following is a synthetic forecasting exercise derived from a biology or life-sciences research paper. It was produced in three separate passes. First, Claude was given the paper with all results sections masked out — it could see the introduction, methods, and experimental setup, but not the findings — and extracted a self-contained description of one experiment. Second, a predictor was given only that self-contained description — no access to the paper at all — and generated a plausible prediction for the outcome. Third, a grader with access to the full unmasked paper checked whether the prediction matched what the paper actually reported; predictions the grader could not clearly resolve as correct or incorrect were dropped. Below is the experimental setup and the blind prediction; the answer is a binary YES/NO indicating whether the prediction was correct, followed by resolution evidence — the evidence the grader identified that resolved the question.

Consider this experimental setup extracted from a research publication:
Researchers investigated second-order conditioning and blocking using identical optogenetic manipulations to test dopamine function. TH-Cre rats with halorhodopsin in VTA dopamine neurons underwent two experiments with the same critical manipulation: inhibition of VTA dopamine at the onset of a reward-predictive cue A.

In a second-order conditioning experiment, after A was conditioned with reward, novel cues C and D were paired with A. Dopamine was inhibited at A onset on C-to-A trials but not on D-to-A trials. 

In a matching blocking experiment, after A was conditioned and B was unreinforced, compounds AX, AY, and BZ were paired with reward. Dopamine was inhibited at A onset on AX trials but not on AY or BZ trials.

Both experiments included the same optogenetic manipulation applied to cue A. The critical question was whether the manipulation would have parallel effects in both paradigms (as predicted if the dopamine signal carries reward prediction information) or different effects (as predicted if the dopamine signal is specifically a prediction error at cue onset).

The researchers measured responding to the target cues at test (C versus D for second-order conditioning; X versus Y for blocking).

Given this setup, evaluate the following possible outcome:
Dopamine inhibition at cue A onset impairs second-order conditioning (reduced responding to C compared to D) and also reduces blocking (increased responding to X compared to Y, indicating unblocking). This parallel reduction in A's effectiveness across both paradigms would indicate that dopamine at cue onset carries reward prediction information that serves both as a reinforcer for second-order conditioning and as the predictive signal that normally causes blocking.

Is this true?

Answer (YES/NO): NO